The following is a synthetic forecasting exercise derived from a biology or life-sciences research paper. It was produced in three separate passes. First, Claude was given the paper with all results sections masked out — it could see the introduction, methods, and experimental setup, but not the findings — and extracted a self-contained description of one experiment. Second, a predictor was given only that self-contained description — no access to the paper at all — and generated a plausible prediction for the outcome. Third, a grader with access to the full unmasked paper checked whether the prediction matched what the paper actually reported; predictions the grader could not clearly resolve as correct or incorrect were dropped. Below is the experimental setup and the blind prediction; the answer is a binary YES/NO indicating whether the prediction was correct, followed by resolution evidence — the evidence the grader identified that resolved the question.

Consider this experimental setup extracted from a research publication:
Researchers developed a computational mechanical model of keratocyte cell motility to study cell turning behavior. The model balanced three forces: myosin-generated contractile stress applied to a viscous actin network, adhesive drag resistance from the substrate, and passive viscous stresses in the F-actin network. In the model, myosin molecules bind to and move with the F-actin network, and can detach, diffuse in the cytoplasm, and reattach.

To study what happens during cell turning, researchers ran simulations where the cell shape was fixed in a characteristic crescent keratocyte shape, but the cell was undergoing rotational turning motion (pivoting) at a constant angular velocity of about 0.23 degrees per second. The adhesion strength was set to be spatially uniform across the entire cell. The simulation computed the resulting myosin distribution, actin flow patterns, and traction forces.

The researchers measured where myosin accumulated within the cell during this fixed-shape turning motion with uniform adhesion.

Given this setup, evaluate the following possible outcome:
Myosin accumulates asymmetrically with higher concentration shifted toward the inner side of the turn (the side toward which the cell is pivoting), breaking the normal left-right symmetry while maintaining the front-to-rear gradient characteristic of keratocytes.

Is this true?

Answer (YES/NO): NO